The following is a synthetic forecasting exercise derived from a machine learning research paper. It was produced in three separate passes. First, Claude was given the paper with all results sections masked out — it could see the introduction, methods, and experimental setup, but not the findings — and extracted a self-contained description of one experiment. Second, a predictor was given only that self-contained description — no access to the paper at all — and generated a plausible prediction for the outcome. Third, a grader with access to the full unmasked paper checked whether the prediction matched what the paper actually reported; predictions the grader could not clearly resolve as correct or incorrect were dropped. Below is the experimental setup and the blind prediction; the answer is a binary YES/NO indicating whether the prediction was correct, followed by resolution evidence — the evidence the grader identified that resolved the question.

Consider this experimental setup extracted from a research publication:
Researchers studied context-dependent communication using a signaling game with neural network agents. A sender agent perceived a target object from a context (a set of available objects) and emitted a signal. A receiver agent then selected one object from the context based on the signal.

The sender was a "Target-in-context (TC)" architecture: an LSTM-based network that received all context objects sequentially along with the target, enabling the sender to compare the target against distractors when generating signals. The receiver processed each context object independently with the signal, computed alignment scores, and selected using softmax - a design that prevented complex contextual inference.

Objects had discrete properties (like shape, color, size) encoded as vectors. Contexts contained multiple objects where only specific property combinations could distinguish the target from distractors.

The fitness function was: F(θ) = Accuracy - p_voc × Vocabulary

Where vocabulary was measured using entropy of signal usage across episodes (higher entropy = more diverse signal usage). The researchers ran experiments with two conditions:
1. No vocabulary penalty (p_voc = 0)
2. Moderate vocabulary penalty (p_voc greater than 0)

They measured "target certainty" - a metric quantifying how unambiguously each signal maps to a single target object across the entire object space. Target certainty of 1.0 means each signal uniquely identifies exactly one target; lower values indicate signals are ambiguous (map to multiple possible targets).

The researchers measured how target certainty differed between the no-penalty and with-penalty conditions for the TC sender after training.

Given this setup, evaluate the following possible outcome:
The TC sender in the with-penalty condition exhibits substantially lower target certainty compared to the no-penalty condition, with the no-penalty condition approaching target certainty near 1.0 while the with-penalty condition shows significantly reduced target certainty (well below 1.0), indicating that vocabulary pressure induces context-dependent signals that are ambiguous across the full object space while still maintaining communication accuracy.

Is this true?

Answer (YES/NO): YES